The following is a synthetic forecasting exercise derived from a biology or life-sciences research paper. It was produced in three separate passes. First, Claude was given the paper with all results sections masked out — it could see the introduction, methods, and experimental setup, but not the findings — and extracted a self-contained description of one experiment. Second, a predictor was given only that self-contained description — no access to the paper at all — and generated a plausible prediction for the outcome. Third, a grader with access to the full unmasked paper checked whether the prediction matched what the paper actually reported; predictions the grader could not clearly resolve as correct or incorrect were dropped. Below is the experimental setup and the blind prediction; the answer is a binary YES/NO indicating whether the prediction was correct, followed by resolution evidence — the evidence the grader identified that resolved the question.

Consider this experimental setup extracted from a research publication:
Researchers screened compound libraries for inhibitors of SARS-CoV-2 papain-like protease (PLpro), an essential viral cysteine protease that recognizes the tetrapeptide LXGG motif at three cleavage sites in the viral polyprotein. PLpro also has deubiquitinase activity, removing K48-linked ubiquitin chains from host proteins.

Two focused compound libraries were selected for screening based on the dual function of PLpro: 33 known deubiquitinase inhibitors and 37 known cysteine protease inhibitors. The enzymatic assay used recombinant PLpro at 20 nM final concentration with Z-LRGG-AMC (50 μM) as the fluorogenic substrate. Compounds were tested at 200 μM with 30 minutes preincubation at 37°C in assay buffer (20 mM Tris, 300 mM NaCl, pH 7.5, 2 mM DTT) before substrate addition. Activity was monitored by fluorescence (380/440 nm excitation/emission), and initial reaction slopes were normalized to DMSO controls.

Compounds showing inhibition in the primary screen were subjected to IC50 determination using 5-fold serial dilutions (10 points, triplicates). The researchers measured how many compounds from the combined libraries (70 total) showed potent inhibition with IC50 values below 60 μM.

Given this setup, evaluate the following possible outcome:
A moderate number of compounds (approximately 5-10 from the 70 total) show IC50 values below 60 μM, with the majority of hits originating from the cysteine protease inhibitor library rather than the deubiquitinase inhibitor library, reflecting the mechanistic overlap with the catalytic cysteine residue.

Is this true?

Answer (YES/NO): NO